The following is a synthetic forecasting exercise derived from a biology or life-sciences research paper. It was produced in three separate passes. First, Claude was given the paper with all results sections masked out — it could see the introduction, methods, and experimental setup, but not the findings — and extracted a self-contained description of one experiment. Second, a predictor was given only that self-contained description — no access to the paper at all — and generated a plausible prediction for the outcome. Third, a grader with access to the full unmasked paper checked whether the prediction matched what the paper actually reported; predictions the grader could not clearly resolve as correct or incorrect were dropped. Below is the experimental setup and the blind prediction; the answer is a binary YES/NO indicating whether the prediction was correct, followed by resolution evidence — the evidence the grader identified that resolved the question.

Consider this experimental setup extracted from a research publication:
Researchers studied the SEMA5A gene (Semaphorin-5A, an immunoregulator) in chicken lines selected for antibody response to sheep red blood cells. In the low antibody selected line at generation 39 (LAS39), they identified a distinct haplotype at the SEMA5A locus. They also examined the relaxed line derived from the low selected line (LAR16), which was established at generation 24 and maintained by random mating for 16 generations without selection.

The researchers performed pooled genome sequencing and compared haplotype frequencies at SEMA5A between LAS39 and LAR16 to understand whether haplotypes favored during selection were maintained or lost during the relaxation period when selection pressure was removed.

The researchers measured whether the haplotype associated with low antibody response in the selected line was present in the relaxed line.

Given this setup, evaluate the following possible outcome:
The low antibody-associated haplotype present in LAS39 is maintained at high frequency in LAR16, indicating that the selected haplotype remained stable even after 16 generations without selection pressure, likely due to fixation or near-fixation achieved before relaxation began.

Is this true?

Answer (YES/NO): NO